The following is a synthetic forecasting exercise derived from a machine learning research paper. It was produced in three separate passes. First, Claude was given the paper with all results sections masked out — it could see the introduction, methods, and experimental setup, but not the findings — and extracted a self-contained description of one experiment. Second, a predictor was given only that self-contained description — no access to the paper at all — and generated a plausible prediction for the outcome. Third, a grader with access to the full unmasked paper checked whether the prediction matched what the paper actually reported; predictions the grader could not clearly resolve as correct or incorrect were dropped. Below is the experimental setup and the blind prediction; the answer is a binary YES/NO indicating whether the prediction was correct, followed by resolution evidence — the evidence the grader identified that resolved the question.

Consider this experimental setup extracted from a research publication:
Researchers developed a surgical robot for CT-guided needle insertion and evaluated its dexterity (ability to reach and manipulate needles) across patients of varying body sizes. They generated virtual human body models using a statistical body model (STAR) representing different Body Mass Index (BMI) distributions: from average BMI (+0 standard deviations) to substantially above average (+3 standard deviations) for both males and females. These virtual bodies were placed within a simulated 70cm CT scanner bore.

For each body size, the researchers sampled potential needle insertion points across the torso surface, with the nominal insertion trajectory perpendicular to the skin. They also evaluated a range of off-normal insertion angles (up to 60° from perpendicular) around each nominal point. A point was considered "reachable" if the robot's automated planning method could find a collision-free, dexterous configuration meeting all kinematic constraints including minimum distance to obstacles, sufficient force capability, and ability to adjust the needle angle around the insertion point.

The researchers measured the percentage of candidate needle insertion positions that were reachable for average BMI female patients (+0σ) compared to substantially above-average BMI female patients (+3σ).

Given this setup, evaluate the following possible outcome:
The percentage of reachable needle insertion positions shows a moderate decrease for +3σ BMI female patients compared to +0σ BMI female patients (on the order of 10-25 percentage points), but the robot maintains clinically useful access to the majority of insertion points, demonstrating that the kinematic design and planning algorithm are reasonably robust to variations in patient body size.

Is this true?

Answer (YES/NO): NO